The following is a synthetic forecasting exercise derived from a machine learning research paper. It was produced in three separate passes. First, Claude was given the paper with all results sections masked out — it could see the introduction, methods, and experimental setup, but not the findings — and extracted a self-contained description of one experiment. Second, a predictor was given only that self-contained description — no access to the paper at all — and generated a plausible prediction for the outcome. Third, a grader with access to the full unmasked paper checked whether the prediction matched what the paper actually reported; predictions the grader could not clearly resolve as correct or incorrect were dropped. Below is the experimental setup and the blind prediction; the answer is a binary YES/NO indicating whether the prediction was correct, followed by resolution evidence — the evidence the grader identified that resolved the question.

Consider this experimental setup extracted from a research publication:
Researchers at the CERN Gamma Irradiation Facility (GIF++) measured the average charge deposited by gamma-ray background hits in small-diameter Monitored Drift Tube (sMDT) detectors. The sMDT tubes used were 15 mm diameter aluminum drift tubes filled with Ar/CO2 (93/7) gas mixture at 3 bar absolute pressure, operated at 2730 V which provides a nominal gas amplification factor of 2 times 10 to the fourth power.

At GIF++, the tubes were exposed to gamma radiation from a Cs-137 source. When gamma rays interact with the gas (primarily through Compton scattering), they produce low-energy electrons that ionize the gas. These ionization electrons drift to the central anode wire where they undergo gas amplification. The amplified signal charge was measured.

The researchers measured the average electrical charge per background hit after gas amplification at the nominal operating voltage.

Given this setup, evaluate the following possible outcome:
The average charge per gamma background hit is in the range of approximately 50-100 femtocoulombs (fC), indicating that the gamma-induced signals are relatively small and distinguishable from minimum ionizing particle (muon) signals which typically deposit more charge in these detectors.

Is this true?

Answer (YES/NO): NO